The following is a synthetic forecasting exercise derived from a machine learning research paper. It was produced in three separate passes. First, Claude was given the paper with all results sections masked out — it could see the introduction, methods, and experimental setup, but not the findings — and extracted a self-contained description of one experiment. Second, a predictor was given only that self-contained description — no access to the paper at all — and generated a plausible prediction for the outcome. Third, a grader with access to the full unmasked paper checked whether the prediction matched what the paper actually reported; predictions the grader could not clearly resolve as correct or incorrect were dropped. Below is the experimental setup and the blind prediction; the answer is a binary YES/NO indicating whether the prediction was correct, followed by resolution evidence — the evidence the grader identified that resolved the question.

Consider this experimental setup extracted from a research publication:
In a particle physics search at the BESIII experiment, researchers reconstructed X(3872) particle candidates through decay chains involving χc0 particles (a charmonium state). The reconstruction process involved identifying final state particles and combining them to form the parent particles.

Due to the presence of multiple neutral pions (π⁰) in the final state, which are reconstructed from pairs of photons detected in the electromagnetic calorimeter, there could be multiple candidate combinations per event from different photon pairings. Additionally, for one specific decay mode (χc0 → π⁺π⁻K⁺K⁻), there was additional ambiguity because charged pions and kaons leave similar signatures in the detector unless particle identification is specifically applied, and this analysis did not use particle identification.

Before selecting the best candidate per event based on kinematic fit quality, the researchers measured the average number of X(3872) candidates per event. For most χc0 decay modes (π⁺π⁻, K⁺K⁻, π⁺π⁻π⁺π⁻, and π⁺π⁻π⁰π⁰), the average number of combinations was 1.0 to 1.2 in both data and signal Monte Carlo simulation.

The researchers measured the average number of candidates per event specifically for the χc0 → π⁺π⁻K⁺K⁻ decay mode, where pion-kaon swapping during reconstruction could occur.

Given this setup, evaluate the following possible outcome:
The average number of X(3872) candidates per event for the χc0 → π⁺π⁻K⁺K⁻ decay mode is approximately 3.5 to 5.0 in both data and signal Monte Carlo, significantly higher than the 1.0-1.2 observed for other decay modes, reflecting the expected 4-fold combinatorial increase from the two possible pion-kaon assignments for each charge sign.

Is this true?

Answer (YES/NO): NO